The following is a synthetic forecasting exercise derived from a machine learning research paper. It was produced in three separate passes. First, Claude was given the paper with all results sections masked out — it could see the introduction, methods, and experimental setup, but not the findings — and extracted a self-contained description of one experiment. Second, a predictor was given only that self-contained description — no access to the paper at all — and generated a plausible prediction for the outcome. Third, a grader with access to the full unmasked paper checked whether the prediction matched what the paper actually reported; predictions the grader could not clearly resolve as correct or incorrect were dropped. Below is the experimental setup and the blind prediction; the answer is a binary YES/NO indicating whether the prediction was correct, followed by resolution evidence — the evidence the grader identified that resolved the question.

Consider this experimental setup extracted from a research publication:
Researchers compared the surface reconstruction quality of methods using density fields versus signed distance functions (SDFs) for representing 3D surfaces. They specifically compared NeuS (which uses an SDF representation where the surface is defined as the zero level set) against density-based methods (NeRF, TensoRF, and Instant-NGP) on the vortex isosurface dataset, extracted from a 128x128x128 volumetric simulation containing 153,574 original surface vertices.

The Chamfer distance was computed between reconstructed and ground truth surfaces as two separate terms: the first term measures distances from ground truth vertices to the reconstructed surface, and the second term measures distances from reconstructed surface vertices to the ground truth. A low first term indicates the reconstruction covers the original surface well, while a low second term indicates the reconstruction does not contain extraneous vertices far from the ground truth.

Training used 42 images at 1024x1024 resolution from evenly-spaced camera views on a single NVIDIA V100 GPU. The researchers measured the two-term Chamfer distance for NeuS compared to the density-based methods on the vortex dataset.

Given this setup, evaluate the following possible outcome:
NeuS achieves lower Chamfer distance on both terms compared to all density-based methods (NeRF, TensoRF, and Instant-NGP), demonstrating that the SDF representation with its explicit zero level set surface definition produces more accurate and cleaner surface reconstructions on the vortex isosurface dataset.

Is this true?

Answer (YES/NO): NO